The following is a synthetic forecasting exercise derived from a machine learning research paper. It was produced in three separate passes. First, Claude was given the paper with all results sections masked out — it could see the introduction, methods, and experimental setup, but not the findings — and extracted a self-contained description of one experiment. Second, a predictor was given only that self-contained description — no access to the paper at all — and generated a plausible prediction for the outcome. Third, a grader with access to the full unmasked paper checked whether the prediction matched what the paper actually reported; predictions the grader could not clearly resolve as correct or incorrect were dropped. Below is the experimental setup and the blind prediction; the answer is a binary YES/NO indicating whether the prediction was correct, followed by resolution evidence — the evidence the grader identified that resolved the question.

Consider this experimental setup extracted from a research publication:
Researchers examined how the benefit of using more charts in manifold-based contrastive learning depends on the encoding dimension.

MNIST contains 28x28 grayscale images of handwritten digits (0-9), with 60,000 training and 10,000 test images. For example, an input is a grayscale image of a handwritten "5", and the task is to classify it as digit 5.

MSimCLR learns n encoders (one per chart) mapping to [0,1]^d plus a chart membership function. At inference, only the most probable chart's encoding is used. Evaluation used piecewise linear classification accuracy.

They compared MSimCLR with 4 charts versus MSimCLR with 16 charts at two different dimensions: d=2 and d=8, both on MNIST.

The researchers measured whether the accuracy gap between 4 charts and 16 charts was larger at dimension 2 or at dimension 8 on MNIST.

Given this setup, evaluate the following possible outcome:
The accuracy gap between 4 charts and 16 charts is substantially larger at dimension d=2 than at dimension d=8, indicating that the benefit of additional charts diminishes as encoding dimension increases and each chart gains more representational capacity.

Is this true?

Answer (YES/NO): YES